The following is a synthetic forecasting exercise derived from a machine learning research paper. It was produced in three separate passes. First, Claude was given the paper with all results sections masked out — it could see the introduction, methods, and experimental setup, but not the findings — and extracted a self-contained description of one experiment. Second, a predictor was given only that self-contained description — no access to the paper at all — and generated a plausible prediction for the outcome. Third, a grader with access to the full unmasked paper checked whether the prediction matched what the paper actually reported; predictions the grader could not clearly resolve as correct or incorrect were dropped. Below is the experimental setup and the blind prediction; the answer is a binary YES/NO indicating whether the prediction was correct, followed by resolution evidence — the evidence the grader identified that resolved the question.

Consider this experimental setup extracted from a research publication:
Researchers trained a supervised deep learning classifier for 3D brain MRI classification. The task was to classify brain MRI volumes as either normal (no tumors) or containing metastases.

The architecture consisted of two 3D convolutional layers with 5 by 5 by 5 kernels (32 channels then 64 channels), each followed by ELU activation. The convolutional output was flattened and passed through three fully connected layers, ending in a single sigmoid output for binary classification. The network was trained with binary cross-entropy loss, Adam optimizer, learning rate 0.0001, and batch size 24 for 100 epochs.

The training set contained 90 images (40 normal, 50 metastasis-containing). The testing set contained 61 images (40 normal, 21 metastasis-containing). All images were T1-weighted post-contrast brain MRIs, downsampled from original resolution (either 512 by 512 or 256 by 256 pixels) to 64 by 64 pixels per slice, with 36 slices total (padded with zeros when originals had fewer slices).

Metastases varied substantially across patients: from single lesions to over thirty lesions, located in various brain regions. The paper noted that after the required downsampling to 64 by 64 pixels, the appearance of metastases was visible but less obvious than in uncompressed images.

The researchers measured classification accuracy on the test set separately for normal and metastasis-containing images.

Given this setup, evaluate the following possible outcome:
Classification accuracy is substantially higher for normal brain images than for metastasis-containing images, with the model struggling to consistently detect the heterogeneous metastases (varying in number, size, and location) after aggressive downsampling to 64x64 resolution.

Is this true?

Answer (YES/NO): NO